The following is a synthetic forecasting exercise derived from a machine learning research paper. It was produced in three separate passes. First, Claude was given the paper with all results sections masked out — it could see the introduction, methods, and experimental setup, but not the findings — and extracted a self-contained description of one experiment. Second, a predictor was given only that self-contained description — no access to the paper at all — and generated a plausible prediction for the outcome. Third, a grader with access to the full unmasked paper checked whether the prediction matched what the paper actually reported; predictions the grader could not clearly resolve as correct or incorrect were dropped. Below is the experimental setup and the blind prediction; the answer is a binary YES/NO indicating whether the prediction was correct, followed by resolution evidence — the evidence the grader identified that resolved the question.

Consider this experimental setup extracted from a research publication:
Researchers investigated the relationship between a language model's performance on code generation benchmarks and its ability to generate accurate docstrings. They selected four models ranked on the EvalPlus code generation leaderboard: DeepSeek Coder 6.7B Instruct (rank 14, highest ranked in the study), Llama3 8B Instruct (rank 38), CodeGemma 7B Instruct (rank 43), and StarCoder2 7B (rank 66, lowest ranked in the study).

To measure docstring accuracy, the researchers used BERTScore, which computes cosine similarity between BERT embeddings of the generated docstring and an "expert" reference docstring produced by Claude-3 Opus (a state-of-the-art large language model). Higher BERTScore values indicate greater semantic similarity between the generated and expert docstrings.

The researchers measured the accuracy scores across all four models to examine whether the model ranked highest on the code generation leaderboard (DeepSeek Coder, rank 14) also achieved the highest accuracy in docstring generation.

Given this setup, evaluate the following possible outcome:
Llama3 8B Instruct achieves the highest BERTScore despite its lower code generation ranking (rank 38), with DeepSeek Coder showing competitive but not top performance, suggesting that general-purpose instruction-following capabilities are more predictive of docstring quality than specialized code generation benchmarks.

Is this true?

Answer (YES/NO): NO